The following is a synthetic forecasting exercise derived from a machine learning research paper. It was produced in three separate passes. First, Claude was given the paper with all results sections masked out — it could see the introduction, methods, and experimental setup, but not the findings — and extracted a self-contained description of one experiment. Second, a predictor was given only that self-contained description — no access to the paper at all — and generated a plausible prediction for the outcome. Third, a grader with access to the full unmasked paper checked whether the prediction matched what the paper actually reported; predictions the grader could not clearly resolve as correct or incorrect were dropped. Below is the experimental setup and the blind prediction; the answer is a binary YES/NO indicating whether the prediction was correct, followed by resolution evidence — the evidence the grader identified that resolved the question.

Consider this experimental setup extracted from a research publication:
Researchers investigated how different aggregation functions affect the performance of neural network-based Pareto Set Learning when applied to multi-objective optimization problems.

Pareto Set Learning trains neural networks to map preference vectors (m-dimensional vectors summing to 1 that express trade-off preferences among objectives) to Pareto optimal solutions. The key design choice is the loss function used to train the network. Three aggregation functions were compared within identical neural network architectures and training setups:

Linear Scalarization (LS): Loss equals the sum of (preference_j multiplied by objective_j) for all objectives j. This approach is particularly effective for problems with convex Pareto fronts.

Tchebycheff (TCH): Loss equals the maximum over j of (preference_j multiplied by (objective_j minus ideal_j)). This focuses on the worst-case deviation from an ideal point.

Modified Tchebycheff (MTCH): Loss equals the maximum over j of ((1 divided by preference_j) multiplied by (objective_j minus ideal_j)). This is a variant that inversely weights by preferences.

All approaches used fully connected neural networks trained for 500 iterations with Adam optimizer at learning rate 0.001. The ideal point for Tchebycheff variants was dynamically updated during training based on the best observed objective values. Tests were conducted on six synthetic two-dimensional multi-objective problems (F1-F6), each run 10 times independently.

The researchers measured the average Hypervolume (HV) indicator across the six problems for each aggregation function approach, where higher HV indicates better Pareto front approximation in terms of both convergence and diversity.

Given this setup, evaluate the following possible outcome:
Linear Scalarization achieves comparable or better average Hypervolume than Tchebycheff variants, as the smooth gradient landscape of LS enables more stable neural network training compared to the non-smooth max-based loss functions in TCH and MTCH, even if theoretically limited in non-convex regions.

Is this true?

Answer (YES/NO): NO